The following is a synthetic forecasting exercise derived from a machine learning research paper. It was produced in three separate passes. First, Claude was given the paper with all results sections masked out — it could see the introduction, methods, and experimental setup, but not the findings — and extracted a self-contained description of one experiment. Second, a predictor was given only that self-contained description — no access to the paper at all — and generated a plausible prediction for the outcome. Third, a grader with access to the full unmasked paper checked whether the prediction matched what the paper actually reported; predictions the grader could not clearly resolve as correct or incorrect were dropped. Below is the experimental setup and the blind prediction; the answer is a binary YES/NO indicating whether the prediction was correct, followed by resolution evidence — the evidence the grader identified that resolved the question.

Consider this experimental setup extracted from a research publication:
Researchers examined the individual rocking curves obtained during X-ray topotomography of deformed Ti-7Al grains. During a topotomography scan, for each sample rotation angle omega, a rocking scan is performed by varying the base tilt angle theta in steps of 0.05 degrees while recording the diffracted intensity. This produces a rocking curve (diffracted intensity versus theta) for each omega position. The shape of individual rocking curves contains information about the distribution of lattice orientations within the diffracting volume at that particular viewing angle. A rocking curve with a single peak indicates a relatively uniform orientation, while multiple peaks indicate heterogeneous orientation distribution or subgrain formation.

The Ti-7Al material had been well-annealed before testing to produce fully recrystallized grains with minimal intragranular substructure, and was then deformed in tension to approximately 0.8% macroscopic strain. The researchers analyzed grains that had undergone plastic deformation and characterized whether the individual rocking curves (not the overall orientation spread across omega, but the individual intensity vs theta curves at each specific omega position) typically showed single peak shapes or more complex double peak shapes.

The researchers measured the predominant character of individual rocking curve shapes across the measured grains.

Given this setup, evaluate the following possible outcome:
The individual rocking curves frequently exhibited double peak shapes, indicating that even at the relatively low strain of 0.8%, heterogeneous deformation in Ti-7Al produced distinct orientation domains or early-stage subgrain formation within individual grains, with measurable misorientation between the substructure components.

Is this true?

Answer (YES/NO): NO